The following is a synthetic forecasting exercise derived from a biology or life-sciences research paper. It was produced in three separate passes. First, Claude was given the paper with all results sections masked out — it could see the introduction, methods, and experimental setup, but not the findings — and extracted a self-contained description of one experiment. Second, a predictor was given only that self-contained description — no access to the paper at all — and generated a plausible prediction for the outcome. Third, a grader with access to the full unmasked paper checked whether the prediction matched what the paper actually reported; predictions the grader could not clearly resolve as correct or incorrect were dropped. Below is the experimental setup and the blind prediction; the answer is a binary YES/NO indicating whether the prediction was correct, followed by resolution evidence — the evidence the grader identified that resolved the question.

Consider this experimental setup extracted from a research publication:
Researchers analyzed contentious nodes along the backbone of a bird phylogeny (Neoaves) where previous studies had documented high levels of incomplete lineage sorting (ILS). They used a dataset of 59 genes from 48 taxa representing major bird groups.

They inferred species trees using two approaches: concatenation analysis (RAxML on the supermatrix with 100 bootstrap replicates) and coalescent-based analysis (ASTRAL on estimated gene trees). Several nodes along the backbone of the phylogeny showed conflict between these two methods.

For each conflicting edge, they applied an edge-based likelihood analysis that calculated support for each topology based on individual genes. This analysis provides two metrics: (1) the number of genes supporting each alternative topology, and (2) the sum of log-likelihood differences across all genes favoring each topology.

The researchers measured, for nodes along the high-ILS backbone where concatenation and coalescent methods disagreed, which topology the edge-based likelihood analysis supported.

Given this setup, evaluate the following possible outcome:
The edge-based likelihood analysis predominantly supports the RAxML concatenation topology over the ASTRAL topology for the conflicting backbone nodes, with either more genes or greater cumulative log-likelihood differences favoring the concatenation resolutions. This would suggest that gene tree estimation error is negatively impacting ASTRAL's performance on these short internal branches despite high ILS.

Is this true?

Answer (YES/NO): NO